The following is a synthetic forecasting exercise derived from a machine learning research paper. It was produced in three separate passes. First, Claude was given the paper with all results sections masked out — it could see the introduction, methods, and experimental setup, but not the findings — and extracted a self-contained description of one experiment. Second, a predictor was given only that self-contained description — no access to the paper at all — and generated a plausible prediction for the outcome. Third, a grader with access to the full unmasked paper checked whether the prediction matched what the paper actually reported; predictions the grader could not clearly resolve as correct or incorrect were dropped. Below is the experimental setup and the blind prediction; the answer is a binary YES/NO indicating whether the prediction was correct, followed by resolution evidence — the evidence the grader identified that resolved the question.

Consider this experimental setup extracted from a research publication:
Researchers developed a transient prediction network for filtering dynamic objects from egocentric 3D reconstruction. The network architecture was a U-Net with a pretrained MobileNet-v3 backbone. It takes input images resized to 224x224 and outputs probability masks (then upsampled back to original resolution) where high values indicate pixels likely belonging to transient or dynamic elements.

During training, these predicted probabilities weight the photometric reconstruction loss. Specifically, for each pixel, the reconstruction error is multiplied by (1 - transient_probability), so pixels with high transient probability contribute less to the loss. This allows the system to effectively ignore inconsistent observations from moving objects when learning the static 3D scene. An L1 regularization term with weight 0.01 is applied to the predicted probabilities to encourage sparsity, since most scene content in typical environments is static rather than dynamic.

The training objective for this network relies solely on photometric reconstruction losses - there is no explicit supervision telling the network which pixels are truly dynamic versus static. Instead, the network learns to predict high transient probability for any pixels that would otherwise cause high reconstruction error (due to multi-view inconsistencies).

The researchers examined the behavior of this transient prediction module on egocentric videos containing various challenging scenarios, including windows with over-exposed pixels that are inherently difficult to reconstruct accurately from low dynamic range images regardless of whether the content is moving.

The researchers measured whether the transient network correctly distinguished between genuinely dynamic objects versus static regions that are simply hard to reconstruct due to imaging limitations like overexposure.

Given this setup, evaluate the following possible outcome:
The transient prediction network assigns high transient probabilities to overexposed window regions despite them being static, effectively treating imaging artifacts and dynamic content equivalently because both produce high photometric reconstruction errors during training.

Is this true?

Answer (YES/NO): YES